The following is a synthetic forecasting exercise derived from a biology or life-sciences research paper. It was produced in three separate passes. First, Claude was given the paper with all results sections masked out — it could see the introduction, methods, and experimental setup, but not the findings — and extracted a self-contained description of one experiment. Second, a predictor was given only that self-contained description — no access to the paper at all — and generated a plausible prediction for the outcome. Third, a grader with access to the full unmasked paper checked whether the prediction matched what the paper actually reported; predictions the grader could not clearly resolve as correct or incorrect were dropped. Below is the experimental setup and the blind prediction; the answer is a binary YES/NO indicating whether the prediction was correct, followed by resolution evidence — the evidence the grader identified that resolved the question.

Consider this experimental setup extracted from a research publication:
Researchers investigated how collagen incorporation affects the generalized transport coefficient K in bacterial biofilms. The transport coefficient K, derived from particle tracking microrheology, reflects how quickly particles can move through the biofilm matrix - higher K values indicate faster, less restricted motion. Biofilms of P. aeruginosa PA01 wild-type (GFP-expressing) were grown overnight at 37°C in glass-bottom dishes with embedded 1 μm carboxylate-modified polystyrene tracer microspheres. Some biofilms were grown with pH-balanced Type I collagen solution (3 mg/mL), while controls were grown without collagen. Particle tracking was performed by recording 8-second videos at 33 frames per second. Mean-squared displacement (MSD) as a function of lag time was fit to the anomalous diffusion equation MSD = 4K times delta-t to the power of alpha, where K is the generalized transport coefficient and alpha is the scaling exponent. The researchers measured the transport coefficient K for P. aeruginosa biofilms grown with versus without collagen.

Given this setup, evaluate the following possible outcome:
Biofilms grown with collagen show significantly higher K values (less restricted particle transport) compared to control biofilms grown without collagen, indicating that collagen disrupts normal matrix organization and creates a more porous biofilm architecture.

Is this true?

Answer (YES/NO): NO